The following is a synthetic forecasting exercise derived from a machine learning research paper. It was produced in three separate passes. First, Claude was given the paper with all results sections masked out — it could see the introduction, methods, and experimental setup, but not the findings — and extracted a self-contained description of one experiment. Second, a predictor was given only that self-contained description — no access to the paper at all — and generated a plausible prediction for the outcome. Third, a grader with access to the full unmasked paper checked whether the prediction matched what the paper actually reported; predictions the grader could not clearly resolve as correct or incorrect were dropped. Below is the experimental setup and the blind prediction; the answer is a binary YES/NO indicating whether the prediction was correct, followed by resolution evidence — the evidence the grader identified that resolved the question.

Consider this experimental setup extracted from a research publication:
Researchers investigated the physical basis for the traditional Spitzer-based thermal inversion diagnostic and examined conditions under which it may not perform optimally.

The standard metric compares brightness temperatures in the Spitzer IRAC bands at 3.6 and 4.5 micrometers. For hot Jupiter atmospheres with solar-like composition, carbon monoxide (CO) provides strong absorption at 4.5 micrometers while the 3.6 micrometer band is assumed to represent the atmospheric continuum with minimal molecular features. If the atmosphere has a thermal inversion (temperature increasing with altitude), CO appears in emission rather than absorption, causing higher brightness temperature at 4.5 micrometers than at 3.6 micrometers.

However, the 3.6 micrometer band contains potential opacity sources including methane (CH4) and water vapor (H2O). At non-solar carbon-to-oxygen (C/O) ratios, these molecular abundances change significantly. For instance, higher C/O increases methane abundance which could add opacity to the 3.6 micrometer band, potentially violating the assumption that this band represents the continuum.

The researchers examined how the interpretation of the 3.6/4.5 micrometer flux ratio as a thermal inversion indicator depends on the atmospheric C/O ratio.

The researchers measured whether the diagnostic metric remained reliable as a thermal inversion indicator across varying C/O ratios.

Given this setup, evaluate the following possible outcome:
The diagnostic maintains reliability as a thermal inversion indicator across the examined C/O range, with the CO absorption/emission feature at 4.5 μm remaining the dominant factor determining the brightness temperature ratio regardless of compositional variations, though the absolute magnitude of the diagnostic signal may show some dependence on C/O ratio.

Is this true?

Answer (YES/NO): NO